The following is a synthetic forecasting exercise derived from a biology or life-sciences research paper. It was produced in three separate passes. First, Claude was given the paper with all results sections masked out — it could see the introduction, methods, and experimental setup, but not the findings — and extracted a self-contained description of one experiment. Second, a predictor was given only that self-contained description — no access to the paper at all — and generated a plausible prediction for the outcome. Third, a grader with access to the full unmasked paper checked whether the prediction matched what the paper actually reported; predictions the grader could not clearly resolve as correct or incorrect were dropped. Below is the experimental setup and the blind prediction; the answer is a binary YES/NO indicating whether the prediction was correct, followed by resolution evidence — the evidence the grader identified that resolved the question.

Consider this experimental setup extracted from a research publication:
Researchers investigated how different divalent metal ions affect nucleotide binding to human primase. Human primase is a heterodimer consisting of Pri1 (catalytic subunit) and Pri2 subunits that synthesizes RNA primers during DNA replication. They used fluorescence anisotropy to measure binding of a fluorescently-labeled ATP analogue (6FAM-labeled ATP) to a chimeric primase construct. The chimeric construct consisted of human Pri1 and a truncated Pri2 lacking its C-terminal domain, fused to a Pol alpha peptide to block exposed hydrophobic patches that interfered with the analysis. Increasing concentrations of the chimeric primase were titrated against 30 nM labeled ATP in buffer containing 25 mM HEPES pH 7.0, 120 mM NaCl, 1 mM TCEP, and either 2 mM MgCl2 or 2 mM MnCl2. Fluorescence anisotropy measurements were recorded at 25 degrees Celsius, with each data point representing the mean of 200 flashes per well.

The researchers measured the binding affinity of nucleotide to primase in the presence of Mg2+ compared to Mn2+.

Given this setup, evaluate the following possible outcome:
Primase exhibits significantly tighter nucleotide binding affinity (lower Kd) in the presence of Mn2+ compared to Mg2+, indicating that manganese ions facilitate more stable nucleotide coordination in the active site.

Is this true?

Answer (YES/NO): YES